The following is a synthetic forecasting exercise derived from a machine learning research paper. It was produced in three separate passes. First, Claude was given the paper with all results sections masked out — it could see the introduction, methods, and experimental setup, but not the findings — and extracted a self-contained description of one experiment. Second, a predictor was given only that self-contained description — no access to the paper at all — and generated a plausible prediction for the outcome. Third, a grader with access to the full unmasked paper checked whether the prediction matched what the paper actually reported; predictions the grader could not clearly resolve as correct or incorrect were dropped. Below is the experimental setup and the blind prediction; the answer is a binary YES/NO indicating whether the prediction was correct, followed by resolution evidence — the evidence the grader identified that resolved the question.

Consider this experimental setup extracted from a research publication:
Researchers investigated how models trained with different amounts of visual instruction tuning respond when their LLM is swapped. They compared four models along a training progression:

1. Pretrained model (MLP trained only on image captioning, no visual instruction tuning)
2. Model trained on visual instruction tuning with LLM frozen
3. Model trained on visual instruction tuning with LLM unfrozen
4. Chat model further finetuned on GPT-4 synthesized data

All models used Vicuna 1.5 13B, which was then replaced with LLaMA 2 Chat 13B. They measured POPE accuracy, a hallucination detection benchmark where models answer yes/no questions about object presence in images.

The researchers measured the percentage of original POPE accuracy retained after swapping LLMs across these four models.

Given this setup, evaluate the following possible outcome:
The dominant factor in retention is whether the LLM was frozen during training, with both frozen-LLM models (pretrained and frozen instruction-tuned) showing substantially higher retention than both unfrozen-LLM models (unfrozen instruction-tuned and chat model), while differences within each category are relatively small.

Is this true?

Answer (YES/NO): NO